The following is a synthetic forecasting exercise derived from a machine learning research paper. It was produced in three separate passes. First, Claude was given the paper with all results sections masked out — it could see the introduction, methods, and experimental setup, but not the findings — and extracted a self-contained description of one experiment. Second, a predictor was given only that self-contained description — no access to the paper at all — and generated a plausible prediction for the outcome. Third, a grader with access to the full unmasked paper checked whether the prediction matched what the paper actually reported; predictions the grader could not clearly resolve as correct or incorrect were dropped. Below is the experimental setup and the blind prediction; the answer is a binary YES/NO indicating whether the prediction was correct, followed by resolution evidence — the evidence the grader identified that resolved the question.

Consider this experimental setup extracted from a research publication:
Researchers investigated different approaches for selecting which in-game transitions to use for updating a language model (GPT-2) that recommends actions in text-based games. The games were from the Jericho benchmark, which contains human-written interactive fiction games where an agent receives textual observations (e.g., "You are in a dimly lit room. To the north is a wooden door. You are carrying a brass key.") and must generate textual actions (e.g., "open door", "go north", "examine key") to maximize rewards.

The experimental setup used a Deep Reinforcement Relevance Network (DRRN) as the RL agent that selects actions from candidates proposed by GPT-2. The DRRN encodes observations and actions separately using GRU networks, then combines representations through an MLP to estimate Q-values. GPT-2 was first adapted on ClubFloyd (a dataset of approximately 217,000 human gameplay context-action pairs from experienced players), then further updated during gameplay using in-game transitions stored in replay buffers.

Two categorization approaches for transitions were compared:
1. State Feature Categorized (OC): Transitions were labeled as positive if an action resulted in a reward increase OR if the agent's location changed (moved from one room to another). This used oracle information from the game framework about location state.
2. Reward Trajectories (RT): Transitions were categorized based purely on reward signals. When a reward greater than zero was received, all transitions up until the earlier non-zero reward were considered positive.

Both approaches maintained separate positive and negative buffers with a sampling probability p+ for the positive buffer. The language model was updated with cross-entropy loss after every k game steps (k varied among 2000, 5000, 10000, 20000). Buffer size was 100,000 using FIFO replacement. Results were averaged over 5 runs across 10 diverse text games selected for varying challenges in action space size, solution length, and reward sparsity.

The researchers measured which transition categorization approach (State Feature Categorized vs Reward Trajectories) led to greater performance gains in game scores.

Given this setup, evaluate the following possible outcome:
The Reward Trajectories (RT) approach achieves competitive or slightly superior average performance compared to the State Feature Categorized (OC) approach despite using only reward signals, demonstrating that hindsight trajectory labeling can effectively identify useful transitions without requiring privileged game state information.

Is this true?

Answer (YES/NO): NO